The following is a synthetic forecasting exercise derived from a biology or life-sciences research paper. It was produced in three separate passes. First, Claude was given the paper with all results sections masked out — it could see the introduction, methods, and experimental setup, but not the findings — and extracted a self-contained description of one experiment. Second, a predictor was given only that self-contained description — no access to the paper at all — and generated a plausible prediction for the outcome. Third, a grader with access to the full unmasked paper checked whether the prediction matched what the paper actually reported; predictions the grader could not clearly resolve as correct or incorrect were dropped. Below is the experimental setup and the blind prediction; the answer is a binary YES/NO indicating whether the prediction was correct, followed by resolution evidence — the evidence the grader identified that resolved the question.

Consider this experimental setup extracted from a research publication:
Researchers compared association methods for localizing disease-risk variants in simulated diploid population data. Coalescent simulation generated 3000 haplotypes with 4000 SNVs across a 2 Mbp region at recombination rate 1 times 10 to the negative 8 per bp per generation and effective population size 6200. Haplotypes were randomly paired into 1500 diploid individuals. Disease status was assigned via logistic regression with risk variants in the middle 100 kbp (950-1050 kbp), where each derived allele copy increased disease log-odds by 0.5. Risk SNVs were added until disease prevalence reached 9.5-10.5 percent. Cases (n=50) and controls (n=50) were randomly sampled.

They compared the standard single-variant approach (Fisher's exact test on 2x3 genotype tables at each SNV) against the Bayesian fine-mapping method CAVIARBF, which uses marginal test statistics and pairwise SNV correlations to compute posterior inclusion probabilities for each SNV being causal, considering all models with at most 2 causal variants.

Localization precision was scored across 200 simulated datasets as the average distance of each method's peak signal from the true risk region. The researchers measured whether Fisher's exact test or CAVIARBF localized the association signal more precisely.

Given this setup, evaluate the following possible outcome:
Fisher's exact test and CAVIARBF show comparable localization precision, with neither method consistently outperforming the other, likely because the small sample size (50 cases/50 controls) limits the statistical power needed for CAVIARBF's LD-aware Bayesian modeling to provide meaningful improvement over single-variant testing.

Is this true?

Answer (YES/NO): YES